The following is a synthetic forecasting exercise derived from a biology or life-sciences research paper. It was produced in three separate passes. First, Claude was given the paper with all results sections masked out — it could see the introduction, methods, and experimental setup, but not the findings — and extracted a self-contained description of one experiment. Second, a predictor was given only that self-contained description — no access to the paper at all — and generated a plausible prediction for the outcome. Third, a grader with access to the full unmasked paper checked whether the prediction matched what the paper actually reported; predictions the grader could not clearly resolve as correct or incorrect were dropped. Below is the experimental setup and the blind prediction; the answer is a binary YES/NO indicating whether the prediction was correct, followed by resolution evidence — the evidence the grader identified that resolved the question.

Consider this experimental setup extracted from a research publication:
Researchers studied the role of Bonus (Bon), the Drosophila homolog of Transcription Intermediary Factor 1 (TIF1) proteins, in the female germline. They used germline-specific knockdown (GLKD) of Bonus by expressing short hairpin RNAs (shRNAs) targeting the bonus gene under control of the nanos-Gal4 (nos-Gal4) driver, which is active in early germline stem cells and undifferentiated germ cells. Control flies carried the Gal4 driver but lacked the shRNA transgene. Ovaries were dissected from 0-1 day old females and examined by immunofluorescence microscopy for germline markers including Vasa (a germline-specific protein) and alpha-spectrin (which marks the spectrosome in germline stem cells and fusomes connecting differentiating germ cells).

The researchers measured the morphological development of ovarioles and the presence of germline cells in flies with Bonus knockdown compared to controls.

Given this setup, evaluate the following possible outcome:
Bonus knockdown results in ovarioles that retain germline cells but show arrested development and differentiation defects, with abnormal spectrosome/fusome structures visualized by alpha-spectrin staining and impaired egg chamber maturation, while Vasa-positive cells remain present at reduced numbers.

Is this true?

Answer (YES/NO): YES